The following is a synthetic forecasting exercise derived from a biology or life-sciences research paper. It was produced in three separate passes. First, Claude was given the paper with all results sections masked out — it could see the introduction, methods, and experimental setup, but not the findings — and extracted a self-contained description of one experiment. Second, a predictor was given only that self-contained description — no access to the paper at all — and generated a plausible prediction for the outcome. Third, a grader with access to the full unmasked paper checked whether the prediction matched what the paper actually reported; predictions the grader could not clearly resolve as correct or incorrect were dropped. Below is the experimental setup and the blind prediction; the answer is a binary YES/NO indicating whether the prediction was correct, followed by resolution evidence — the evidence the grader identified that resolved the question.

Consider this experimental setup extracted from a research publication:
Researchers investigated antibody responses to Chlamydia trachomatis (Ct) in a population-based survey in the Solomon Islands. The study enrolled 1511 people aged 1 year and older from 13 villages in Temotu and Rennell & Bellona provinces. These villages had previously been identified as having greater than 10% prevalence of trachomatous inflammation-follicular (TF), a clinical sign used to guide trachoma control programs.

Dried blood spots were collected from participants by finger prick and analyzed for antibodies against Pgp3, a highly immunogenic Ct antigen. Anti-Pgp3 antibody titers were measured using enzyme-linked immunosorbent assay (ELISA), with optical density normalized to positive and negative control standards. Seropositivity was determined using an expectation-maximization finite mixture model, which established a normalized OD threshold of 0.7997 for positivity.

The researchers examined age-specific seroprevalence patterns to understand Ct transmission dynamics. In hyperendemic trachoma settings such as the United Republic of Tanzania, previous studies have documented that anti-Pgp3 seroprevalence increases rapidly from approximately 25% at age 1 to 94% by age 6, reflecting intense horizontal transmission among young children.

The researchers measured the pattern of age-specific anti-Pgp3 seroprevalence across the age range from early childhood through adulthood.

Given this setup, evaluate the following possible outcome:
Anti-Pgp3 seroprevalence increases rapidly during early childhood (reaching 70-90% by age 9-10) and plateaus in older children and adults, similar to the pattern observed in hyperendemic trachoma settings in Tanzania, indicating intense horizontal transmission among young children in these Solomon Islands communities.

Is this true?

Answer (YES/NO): NO